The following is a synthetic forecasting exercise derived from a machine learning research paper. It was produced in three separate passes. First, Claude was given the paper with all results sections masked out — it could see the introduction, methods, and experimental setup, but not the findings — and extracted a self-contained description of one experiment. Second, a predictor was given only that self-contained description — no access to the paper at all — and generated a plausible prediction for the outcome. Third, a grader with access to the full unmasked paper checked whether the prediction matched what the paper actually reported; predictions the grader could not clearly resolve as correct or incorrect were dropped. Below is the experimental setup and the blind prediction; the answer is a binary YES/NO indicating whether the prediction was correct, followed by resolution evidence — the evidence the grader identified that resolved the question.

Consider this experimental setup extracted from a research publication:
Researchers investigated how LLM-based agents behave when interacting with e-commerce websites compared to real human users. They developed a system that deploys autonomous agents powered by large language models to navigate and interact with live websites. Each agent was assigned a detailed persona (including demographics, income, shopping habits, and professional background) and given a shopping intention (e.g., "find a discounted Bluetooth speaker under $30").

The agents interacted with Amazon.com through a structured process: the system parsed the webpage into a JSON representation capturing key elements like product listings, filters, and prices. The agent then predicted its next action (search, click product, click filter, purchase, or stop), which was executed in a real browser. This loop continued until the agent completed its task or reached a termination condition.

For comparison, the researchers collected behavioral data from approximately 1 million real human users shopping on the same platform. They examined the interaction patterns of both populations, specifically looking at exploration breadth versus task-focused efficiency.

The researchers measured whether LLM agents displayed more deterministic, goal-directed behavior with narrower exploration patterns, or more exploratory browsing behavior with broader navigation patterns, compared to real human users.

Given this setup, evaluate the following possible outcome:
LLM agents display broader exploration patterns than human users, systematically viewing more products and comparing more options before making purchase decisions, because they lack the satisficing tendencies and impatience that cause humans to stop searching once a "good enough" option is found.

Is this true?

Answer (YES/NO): NO